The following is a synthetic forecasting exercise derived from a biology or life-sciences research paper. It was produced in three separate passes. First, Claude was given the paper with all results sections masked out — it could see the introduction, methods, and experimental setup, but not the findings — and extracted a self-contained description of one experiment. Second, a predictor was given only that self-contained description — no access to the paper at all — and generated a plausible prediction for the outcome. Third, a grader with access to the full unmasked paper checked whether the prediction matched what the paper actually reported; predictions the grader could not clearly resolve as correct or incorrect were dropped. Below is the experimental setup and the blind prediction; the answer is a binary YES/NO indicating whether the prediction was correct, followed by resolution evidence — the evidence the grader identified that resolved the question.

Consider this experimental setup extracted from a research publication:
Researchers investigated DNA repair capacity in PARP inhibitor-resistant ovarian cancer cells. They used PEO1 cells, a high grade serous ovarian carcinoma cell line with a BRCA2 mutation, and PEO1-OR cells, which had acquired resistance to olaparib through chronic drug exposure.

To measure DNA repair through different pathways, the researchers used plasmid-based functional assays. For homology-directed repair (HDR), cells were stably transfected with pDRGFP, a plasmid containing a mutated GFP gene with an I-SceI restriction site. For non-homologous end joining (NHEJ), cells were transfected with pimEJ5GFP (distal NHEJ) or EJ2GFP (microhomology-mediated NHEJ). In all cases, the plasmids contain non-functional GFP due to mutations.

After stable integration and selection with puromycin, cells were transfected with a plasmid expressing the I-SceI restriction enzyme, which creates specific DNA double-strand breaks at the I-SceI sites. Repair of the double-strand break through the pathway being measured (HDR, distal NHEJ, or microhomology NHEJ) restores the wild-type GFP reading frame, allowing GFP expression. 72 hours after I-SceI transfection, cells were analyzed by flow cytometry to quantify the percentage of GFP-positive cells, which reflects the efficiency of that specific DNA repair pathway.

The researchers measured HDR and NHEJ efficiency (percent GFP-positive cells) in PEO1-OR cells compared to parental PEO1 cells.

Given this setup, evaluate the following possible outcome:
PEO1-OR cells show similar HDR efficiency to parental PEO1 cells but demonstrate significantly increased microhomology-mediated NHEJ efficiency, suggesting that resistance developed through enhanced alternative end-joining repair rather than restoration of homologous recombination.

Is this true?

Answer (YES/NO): NO